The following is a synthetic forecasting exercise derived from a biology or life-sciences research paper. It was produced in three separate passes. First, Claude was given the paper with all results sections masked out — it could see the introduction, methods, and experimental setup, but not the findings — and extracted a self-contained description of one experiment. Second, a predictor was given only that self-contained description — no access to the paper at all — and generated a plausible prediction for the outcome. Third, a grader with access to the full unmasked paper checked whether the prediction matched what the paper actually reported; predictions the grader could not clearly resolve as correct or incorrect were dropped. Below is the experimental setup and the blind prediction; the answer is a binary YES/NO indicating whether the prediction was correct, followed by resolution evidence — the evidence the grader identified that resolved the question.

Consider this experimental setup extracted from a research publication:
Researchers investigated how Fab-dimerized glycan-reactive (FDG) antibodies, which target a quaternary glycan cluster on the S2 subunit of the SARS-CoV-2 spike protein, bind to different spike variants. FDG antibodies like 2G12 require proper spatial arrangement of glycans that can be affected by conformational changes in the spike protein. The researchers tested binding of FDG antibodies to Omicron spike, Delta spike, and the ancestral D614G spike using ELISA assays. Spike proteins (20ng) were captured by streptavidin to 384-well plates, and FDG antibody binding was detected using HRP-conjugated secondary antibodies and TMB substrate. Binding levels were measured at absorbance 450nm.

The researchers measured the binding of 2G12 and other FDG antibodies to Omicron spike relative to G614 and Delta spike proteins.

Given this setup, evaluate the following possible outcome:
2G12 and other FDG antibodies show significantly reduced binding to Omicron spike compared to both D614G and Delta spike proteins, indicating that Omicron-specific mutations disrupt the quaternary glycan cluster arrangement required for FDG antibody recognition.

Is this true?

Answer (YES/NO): YES